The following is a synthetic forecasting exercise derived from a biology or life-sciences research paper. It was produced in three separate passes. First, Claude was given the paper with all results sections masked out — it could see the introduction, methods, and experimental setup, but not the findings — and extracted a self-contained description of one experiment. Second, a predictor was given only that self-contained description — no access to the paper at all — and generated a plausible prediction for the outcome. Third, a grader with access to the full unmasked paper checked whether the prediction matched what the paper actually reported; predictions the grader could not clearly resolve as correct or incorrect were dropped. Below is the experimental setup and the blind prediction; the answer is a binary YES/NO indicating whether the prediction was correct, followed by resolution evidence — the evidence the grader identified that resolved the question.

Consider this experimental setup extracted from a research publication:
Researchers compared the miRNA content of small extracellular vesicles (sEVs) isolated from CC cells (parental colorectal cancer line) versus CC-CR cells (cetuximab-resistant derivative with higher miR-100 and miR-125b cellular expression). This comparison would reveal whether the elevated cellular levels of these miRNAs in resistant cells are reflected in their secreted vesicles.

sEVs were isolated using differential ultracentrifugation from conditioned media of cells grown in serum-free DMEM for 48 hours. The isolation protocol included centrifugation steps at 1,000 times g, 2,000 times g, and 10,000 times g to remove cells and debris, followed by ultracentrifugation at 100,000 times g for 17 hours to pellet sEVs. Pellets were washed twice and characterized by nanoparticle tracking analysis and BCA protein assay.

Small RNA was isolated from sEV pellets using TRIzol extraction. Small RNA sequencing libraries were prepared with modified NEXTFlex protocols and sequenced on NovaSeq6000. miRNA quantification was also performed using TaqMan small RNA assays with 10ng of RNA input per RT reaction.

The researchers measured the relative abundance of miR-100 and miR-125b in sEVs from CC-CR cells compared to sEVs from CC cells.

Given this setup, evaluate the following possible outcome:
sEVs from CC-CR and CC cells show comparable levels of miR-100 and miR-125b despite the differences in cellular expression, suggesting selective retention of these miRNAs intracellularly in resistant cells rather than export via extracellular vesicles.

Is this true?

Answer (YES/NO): NO